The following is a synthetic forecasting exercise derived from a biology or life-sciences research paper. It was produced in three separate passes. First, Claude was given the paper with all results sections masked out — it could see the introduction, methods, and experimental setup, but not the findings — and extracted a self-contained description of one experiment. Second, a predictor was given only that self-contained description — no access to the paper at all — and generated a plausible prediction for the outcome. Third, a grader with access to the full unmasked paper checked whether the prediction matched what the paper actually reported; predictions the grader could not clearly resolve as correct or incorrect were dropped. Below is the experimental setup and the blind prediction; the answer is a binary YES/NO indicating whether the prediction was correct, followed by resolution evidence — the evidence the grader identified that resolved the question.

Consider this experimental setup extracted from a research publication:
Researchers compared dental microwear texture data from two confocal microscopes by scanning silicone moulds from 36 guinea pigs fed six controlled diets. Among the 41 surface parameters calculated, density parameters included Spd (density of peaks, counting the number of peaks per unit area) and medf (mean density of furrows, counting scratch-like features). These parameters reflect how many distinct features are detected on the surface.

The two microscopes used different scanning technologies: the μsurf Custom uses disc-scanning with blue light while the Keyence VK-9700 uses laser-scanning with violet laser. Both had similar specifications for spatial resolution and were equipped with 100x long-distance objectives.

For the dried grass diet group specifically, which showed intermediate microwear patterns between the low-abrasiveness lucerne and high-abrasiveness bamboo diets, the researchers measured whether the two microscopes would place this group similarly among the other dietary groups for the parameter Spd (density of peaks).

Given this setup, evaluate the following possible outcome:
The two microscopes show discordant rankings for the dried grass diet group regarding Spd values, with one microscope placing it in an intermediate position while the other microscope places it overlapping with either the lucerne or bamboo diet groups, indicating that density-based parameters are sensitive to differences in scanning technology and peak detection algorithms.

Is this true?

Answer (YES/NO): NO